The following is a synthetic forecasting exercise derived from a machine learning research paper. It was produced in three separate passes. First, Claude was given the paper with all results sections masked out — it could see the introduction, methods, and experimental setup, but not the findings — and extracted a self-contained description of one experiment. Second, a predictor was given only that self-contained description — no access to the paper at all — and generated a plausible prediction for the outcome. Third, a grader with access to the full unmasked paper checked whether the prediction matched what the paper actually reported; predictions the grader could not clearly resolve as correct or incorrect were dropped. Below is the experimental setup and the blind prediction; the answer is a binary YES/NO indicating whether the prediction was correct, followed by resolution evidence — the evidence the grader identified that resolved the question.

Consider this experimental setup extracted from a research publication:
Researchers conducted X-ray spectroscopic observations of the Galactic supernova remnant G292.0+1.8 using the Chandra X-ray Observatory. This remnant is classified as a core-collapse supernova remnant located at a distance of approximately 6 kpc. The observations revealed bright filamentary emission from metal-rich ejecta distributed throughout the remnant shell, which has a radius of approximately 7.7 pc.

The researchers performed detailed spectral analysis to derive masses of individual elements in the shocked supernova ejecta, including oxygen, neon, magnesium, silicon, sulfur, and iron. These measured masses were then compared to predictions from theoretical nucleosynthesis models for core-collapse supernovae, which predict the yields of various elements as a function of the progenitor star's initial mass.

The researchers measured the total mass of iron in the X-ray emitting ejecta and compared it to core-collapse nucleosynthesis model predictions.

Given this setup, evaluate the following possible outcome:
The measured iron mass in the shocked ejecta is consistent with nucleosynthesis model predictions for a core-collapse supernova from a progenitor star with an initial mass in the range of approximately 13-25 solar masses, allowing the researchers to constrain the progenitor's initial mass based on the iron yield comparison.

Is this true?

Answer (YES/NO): NO